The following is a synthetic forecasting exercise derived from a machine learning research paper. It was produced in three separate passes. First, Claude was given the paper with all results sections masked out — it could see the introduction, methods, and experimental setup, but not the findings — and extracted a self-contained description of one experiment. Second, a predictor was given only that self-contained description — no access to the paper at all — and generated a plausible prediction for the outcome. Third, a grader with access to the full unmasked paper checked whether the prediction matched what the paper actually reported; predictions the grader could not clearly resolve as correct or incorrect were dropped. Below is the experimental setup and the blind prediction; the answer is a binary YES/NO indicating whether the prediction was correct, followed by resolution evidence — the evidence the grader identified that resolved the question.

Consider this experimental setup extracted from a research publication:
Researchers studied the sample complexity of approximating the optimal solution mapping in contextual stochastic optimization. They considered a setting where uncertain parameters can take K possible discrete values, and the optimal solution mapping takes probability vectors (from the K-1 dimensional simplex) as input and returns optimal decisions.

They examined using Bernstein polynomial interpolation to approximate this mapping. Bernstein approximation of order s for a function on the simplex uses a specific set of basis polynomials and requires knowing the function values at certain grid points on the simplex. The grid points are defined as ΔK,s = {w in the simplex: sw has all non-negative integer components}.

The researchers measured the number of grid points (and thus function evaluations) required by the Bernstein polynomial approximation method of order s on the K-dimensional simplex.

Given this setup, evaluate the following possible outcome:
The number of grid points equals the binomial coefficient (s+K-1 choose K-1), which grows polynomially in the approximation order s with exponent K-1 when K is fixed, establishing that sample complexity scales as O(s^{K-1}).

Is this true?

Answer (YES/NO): NO